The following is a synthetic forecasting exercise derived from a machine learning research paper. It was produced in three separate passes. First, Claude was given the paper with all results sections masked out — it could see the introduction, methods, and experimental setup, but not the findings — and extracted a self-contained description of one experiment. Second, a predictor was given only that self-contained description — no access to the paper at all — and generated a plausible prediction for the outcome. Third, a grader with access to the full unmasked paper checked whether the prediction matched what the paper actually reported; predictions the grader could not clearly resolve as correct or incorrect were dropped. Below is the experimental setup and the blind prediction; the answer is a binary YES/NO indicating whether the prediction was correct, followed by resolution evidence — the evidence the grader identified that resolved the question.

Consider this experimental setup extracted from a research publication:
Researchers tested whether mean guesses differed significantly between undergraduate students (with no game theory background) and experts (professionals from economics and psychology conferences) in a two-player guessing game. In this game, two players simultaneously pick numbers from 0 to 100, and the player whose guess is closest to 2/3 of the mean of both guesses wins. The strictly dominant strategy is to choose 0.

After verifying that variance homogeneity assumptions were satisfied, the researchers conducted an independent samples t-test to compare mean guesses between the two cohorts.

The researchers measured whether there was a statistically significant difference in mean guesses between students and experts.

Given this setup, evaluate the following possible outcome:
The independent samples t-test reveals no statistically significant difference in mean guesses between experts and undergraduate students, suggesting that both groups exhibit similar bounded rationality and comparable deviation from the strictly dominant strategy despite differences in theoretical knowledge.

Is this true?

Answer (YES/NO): NO